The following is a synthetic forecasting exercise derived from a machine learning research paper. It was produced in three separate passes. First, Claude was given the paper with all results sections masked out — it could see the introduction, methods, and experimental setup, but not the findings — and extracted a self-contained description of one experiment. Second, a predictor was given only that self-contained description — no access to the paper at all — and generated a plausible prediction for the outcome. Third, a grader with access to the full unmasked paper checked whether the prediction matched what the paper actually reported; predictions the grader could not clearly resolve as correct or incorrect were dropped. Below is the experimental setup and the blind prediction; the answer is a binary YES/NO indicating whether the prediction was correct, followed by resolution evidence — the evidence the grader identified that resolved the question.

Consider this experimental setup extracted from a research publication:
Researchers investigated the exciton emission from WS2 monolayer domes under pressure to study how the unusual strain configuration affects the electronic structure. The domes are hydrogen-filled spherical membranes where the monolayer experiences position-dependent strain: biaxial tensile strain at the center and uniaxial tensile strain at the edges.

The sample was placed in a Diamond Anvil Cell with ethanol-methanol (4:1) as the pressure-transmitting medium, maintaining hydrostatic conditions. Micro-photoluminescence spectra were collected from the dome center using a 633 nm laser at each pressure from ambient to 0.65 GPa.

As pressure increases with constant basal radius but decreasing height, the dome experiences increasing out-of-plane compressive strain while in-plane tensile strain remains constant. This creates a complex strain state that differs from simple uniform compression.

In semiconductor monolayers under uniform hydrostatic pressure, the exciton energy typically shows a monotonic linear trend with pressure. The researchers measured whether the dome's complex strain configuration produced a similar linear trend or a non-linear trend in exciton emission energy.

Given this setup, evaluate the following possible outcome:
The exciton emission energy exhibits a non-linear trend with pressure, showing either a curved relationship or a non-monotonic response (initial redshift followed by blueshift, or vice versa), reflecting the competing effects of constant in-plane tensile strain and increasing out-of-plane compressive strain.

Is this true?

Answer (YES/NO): YES